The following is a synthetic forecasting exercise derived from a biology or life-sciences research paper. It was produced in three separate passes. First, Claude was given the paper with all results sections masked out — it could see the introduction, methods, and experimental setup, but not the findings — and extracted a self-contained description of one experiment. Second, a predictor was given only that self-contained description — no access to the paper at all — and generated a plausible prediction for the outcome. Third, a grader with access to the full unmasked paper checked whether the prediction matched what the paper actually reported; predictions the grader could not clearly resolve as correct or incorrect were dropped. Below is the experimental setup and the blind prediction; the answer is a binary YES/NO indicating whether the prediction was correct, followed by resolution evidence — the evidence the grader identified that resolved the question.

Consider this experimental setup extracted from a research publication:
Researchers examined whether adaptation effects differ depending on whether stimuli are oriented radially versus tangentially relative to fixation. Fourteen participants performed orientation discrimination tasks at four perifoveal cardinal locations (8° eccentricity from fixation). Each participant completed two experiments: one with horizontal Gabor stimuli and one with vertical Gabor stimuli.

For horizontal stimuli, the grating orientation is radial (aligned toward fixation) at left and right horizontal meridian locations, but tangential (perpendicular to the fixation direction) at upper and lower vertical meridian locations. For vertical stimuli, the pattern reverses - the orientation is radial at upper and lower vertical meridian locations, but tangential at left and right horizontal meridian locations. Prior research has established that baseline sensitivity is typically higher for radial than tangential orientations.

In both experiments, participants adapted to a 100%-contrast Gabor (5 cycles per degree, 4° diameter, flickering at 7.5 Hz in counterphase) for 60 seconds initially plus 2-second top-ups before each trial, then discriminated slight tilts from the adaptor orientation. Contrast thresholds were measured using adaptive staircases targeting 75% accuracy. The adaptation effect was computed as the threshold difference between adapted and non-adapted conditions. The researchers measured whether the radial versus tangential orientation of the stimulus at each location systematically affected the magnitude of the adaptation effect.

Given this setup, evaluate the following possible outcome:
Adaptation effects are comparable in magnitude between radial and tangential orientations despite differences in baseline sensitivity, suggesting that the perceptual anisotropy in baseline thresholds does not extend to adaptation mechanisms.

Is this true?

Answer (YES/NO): YES